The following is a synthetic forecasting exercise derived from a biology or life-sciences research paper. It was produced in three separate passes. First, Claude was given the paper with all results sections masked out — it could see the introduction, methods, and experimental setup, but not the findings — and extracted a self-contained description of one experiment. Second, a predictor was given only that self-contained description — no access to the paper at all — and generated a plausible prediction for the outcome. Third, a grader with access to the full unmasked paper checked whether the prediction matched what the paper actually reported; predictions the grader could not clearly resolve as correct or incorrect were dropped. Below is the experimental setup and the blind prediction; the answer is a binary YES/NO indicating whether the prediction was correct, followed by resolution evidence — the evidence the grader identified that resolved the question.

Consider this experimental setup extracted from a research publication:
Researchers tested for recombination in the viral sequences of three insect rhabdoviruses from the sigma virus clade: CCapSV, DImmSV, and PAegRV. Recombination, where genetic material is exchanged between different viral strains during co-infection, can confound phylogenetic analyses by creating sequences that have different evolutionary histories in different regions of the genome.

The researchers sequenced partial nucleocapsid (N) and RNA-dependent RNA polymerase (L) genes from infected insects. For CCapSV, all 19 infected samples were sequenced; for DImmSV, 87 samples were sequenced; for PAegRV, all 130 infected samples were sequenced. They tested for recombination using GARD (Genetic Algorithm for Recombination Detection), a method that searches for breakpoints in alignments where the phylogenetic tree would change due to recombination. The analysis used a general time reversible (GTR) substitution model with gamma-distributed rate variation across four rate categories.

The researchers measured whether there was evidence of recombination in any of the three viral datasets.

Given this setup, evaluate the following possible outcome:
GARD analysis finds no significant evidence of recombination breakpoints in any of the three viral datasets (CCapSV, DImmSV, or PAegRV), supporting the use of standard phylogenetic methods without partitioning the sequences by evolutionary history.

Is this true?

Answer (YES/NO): YES